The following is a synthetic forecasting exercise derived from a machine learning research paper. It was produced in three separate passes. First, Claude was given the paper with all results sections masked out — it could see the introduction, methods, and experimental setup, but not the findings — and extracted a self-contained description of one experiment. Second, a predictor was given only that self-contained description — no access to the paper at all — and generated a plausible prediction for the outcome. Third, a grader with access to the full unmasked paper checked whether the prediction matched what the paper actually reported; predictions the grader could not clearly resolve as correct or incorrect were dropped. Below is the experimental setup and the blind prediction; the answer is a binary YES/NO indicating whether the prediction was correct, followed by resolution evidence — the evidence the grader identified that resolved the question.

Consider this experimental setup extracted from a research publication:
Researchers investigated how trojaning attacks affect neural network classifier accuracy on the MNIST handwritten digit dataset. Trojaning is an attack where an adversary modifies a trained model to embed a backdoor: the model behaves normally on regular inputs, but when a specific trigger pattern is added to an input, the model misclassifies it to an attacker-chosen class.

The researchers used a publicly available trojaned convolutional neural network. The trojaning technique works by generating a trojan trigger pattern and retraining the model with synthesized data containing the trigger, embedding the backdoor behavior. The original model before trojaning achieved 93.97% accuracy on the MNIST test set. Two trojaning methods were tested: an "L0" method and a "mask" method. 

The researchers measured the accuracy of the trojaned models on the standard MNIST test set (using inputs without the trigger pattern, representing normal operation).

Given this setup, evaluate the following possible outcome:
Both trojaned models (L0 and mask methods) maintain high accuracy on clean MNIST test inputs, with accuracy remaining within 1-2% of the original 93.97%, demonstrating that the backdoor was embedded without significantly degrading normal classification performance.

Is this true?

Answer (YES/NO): YES